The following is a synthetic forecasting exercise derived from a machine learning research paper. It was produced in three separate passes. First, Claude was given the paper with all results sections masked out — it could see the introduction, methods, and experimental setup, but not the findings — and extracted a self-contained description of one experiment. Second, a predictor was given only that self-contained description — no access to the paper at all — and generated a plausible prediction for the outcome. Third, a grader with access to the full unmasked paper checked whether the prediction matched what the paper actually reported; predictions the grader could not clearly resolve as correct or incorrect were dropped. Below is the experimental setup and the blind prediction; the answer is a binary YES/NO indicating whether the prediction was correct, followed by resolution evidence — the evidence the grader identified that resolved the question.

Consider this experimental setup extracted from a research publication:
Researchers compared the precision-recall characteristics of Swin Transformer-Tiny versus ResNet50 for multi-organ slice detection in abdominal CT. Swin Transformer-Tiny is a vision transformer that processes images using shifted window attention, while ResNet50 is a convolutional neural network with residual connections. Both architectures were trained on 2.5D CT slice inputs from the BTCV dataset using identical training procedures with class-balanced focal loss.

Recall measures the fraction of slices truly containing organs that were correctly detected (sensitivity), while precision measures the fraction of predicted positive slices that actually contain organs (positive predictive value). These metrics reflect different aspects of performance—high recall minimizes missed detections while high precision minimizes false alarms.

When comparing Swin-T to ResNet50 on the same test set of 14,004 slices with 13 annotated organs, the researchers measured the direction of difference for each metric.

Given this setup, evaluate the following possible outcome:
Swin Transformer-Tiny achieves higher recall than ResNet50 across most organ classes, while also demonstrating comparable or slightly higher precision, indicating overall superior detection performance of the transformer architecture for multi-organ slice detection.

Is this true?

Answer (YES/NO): NO